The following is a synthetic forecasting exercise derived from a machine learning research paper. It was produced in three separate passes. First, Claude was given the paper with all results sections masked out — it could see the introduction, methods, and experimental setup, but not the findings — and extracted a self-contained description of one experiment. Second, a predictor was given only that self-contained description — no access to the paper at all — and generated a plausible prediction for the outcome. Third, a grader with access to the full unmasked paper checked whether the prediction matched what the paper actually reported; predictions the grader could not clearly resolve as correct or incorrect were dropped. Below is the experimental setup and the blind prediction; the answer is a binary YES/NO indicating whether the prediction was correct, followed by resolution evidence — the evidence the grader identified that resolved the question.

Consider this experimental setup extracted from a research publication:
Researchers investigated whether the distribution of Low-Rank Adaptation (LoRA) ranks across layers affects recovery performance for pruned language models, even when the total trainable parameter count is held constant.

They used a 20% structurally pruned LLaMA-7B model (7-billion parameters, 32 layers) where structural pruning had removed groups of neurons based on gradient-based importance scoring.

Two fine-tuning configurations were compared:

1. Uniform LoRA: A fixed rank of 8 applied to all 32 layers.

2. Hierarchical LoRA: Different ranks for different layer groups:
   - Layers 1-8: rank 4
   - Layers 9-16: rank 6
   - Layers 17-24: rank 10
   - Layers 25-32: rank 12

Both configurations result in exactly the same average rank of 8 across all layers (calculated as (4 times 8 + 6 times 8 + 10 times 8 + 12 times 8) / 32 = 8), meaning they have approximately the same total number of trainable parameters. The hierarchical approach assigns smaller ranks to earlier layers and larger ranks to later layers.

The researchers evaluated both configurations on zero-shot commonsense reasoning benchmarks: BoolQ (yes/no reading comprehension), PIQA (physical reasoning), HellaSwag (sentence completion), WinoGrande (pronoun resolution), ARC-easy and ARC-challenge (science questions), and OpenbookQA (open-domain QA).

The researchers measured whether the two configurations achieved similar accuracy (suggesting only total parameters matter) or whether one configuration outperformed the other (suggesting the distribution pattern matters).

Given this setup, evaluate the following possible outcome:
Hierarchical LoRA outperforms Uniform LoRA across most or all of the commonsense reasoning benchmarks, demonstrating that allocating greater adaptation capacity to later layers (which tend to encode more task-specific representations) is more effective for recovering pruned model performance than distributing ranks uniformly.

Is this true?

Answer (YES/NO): YES